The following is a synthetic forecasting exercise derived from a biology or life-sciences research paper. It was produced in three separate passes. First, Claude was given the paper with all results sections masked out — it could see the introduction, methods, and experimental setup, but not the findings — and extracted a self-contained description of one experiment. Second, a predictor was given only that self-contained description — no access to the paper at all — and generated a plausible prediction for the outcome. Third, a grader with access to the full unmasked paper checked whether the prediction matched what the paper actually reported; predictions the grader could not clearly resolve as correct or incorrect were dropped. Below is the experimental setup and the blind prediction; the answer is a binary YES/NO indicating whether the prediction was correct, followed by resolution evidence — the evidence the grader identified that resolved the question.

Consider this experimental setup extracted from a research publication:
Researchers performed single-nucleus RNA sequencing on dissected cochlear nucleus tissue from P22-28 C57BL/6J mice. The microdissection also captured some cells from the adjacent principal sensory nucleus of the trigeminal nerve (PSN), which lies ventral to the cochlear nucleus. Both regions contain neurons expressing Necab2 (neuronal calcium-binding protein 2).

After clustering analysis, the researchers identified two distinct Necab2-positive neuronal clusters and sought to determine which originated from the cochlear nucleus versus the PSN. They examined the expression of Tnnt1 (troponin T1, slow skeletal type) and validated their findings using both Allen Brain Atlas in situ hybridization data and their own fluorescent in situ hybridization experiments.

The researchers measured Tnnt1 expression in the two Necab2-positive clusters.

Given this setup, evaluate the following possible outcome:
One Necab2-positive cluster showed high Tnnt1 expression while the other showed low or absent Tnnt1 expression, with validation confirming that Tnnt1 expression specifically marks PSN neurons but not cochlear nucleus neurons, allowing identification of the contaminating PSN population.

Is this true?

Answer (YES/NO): NO